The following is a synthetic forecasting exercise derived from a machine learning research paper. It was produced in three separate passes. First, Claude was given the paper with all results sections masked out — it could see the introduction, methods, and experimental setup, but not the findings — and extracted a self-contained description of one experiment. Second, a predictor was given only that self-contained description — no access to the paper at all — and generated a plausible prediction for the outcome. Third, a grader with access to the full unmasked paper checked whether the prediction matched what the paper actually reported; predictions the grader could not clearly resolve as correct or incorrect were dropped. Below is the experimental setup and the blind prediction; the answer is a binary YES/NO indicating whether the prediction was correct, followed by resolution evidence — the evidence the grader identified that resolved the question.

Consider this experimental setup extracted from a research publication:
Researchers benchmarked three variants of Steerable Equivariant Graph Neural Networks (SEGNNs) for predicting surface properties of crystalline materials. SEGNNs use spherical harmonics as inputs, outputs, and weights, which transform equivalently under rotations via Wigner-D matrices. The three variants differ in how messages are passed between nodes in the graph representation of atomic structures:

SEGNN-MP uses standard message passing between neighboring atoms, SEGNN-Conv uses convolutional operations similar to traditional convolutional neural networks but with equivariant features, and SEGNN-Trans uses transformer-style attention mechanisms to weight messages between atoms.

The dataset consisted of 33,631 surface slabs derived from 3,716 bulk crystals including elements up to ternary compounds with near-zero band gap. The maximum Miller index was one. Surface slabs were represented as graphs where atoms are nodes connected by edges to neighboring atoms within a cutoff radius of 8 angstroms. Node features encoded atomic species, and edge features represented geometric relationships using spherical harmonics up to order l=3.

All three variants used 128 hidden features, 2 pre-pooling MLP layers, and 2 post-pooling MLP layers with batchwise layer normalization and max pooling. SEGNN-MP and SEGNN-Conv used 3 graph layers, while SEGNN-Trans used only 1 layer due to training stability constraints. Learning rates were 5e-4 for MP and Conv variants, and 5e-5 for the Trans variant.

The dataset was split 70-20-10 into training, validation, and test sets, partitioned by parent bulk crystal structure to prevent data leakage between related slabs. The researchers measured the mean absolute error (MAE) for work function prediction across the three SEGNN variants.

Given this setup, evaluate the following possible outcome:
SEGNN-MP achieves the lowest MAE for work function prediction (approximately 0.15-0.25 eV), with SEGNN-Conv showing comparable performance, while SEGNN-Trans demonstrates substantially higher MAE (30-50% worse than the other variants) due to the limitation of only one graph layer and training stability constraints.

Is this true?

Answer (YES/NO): NO